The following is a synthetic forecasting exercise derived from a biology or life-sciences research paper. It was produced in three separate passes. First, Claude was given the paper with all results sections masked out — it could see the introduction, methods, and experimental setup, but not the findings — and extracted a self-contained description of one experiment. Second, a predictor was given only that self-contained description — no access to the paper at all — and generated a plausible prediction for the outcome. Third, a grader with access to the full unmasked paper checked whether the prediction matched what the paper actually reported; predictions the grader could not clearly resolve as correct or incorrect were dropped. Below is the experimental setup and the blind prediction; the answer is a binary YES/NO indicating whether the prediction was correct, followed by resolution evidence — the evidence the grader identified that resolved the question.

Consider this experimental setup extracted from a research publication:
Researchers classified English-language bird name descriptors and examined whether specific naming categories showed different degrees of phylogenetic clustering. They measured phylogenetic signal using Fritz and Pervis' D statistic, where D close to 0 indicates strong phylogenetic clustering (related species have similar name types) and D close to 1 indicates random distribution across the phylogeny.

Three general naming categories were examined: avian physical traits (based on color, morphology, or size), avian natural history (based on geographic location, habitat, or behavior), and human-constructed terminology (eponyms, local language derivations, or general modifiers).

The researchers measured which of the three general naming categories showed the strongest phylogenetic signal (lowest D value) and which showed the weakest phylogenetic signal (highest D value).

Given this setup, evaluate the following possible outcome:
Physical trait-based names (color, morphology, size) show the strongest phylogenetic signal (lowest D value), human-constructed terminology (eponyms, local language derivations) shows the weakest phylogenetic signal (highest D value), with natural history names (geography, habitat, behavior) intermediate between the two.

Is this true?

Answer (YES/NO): YES